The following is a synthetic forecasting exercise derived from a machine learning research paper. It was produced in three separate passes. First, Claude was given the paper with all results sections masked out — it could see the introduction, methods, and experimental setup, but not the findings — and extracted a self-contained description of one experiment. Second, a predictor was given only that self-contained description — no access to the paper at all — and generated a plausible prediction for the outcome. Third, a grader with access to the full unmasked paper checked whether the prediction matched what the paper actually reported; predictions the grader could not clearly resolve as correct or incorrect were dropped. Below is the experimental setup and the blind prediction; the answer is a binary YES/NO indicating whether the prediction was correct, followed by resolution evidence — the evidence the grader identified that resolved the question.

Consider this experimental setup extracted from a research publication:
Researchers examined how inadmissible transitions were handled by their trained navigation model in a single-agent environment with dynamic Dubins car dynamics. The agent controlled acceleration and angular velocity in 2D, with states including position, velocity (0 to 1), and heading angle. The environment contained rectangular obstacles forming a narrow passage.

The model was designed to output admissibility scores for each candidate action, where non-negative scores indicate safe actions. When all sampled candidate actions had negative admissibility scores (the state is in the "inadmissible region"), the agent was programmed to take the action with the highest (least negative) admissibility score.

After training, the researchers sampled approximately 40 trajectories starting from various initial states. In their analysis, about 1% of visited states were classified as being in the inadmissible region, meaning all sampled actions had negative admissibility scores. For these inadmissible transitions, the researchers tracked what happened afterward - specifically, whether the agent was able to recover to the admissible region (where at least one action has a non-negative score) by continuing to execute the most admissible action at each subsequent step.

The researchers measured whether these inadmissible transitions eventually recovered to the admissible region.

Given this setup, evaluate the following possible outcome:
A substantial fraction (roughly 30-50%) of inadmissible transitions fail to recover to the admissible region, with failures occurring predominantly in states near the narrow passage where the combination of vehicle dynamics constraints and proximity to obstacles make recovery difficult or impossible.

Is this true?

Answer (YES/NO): NO